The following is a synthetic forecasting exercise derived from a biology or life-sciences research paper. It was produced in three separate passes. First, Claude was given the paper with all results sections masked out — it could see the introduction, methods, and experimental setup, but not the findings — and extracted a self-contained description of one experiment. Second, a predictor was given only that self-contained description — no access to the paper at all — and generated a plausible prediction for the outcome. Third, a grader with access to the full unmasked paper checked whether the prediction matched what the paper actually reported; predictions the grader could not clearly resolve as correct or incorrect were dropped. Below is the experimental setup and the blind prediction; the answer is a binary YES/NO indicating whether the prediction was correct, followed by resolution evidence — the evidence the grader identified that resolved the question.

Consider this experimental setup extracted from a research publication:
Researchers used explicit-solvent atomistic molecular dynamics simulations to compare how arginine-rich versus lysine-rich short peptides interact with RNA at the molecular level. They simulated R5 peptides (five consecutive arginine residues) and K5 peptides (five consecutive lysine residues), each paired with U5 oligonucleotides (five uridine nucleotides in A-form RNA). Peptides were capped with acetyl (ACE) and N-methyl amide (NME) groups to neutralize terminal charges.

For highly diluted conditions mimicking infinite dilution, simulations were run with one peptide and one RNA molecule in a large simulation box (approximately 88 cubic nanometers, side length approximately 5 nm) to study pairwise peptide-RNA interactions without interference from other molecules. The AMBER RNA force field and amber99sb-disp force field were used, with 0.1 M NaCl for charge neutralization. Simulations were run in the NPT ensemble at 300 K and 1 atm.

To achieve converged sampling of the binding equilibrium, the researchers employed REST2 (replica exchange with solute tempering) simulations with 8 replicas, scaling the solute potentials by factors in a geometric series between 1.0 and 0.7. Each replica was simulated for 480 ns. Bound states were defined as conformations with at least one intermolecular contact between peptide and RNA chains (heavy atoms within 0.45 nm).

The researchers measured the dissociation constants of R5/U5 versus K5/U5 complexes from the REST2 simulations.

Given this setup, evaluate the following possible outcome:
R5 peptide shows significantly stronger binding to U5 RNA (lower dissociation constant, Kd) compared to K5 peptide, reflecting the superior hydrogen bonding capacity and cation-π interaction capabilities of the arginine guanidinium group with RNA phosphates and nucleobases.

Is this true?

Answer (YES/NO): YES